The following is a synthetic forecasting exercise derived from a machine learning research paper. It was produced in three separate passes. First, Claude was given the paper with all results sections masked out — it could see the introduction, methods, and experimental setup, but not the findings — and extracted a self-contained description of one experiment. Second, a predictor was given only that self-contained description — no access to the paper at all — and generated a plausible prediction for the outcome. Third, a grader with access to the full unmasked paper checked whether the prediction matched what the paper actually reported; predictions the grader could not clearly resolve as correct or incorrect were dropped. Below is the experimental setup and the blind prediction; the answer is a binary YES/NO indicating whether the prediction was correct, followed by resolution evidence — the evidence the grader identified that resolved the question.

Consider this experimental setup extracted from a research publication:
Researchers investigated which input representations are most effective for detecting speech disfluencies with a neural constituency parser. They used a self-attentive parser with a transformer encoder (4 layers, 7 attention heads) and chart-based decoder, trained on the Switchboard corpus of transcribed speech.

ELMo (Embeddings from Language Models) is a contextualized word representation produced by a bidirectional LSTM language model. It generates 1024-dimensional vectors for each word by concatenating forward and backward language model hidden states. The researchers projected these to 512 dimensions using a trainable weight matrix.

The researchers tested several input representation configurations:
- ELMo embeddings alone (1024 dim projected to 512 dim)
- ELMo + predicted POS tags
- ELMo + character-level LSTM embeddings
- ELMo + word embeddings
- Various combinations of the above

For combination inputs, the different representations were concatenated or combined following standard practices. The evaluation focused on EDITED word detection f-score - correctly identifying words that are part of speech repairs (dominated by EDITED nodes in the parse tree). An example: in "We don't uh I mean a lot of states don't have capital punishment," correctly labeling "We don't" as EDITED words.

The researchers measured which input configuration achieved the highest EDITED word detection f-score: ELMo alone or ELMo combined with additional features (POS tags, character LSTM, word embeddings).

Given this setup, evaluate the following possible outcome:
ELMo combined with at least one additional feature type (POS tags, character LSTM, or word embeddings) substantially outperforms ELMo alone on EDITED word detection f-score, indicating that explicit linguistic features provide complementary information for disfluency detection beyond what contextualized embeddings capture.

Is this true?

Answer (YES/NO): NO